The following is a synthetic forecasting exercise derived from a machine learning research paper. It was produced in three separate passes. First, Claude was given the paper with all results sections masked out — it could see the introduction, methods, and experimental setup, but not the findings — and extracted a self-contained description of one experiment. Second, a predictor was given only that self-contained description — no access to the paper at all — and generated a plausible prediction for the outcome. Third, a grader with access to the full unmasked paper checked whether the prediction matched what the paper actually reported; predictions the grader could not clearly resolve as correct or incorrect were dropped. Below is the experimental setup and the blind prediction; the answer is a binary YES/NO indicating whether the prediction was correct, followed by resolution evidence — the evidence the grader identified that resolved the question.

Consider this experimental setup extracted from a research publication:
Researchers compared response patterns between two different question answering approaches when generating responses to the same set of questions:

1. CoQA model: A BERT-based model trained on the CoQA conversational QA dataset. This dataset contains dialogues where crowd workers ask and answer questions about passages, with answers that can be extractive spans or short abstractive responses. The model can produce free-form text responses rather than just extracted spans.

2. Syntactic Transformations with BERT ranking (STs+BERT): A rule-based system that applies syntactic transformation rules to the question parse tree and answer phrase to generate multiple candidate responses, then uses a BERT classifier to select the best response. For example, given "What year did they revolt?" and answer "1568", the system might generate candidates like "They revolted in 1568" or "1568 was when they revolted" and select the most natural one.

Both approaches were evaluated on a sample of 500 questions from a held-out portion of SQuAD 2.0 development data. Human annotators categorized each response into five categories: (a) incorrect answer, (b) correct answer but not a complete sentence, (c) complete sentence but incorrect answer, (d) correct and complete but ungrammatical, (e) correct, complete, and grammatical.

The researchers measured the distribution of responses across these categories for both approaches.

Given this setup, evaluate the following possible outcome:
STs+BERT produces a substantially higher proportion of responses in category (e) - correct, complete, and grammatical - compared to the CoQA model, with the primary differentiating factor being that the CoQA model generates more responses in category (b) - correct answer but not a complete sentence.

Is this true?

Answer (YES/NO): YES